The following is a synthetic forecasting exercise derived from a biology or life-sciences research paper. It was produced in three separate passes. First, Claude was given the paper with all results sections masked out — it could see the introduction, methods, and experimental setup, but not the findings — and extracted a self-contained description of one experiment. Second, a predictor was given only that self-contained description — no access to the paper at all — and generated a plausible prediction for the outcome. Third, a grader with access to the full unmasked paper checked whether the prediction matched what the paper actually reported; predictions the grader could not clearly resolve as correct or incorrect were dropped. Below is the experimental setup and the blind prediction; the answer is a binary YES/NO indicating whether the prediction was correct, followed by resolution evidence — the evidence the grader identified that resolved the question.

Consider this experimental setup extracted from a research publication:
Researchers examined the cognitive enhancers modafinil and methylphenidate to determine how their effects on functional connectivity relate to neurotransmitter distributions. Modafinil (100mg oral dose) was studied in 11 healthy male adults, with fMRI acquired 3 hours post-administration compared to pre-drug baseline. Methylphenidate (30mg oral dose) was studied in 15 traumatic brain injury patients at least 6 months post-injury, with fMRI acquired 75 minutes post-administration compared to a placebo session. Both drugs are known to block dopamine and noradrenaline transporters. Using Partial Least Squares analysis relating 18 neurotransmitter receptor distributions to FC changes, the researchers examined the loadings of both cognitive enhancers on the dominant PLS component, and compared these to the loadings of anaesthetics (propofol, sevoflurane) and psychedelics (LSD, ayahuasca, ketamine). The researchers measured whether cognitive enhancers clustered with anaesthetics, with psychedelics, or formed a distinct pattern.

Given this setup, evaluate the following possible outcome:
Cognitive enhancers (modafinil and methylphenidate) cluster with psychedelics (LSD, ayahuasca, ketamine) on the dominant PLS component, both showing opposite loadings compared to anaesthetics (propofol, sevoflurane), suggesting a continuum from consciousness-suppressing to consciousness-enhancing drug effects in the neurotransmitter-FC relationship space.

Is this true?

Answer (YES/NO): YES